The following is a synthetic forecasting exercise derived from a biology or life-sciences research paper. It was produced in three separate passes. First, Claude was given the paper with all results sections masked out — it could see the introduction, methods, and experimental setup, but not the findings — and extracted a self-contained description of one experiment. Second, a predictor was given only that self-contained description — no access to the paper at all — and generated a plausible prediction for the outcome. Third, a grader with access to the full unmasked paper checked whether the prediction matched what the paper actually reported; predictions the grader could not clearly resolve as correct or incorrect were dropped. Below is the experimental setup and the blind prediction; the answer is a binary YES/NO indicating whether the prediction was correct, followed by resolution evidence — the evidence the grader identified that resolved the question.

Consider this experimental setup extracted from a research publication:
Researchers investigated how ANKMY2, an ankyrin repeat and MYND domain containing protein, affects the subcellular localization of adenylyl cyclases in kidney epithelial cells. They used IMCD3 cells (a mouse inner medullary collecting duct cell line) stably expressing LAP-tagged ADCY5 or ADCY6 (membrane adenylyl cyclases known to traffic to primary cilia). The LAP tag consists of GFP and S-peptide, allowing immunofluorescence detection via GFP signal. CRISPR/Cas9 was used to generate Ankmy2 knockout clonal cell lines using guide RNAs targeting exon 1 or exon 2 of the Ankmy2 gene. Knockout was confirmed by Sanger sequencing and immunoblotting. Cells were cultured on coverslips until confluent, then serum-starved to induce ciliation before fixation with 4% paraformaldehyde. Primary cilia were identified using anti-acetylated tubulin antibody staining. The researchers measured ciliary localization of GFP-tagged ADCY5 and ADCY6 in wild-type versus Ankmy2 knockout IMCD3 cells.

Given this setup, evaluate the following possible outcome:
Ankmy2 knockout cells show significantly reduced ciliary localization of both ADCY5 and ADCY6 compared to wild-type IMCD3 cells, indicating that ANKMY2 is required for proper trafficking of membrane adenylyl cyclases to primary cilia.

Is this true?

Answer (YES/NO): YES